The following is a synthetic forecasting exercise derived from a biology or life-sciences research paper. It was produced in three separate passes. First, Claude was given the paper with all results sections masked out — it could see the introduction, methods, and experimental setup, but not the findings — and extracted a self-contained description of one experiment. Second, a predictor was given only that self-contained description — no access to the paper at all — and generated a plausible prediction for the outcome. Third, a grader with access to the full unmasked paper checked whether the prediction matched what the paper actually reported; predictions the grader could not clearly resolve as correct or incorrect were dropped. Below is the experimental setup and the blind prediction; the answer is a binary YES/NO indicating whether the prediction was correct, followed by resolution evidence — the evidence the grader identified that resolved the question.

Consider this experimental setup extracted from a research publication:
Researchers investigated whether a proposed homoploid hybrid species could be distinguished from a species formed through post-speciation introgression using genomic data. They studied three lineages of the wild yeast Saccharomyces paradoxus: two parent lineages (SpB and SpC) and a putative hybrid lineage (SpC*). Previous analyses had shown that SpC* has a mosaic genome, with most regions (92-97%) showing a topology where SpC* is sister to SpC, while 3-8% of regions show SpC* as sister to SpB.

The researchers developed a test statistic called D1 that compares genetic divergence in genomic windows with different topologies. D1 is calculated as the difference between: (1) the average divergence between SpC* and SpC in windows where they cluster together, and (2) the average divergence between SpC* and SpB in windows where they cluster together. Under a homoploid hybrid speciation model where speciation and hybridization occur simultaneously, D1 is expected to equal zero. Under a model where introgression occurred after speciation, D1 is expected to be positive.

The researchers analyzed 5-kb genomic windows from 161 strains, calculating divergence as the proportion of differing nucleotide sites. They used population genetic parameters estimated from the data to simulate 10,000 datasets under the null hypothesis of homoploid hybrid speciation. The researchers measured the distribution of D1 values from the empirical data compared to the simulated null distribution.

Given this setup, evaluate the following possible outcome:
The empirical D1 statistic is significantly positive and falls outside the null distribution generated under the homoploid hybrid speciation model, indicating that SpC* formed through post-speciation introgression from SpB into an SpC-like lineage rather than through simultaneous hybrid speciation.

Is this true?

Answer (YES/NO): NO